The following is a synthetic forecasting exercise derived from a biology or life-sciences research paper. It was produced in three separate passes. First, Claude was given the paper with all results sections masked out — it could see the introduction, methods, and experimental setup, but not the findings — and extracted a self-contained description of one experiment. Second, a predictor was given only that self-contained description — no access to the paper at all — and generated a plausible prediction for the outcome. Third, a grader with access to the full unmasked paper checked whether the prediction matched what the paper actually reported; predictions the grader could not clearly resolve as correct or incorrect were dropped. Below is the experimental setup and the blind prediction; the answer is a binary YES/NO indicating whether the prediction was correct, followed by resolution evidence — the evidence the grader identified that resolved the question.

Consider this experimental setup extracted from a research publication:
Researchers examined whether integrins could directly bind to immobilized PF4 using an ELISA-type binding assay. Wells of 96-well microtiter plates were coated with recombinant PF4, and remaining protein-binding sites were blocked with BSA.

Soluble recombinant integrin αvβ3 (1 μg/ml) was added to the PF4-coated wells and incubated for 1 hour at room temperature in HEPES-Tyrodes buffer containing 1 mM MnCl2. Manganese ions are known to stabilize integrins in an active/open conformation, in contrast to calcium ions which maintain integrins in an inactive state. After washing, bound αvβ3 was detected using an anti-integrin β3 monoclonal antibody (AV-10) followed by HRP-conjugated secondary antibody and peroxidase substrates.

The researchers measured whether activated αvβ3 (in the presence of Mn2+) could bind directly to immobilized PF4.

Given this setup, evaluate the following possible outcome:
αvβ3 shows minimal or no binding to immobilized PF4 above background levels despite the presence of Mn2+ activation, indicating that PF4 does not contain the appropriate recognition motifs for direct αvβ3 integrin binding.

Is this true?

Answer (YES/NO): NO